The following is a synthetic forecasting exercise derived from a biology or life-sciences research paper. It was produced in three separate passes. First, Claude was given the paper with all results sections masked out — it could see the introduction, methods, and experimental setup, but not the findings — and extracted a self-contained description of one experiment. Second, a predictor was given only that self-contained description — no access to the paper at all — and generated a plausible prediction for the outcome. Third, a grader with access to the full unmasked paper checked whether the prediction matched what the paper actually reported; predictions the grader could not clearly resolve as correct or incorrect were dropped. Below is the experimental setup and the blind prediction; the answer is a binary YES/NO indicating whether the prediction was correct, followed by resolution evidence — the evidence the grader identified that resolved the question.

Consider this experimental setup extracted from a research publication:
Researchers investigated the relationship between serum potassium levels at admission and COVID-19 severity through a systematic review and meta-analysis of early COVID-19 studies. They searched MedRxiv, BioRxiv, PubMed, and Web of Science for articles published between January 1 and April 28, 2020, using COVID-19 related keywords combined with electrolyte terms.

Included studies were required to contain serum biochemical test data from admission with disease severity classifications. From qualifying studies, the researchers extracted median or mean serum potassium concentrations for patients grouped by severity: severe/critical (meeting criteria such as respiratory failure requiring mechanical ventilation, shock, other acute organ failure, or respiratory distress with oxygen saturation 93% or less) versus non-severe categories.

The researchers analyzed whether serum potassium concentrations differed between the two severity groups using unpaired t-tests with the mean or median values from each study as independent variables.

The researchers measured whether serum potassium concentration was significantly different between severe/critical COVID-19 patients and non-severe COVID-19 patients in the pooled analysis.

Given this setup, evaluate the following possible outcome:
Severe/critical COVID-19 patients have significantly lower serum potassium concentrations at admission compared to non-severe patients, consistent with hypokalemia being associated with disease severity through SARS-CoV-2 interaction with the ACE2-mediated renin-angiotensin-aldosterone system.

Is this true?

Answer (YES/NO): NO